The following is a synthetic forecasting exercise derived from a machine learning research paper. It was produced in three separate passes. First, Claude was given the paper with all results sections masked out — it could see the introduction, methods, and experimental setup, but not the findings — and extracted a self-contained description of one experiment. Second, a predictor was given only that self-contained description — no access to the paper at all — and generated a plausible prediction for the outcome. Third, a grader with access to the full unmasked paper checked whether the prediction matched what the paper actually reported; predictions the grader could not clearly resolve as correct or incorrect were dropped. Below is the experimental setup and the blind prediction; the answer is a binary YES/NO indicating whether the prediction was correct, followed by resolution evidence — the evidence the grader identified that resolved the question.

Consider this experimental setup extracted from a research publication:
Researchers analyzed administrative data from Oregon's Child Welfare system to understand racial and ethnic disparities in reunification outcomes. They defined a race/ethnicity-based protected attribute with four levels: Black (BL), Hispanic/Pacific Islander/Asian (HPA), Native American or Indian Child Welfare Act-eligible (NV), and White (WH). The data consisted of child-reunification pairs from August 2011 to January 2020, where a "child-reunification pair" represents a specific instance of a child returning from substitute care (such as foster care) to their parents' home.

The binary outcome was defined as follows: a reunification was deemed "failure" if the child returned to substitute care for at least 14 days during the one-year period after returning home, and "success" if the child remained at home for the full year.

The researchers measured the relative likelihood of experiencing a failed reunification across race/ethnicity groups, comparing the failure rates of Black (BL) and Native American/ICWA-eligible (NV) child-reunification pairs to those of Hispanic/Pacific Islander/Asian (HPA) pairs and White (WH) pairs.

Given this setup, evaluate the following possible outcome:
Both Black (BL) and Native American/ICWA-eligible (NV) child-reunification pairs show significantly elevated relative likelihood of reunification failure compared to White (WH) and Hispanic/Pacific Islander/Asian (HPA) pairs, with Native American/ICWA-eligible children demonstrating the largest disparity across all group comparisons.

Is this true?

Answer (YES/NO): NO